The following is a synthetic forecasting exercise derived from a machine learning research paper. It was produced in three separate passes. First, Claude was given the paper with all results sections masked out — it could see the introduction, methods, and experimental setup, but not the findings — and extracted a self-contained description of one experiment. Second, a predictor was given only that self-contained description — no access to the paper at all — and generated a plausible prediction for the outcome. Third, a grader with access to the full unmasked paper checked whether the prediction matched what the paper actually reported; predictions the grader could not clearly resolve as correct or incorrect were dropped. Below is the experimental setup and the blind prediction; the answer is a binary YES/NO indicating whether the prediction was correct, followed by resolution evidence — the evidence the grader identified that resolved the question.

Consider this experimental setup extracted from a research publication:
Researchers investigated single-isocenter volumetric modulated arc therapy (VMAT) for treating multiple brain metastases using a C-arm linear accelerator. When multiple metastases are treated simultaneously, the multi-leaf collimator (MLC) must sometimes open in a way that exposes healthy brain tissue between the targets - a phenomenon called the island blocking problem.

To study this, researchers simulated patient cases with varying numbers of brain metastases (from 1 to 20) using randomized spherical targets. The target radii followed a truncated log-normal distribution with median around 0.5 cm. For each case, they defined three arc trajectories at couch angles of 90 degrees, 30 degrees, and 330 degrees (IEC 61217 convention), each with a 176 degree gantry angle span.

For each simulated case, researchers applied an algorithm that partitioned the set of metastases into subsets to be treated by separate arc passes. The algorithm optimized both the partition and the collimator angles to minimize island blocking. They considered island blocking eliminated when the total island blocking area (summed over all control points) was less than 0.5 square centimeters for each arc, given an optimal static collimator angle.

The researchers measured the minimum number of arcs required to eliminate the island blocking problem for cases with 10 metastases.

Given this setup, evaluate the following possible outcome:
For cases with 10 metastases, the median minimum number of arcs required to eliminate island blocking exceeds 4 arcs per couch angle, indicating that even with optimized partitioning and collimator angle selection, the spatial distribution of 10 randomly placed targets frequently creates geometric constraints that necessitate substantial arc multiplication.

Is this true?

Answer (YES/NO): NO